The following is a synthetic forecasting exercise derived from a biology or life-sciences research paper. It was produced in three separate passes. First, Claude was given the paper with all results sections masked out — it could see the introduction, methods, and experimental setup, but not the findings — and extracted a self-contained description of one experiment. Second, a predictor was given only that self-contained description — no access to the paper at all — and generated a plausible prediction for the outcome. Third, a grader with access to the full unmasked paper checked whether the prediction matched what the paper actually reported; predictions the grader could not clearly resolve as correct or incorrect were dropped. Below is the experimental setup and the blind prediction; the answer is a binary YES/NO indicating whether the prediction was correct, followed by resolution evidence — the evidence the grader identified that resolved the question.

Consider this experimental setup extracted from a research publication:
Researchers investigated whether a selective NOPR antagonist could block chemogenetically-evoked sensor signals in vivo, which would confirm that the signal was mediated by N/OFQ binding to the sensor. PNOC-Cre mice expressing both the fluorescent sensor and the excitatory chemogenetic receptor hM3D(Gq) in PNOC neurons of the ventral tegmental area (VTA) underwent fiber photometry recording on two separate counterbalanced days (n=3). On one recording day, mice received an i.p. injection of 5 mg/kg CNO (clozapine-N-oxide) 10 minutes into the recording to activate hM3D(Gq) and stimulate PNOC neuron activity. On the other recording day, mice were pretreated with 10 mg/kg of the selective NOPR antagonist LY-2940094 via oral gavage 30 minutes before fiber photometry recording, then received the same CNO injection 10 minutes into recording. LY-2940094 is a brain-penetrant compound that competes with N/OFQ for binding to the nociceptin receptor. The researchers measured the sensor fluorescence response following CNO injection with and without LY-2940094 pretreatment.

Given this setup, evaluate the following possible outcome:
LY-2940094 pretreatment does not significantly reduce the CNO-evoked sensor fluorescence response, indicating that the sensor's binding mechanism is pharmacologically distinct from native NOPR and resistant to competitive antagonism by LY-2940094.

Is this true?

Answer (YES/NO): NO